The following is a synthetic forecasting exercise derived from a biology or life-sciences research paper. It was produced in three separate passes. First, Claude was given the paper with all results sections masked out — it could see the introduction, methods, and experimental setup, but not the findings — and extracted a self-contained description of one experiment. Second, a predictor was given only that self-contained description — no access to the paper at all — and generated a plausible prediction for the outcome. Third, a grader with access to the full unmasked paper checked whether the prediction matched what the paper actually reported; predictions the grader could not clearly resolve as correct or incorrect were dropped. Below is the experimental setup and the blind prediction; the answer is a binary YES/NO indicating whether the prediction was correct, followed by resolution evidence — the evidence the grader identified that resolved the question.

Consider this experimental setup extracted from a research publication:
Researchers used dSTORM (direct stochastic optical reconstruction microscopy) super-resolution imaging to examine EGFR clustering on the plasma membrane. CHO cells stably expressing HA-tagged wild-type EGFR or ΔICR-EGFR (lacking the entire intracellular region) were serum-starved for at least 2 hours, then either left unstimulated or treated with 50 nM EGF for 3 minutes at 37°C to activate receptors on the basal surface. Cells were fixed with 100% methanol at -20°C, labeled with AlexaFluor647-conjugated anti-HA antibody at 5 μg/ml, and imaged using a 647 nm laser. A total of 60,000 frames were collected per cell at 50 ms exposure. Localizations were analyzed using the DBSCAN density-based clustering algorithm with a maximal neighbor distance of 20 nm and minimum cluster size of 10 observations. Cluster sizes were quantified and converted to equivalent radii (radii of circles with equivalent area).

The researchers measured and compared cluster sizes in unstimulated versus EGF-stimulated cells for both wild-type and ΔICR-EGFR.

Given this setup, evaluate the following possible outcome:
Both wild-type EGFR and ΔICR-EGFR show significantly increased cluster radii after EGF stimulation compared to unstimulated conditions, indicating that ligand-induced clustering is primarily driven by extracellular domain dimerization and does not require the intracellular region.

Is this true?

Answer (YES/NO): NO